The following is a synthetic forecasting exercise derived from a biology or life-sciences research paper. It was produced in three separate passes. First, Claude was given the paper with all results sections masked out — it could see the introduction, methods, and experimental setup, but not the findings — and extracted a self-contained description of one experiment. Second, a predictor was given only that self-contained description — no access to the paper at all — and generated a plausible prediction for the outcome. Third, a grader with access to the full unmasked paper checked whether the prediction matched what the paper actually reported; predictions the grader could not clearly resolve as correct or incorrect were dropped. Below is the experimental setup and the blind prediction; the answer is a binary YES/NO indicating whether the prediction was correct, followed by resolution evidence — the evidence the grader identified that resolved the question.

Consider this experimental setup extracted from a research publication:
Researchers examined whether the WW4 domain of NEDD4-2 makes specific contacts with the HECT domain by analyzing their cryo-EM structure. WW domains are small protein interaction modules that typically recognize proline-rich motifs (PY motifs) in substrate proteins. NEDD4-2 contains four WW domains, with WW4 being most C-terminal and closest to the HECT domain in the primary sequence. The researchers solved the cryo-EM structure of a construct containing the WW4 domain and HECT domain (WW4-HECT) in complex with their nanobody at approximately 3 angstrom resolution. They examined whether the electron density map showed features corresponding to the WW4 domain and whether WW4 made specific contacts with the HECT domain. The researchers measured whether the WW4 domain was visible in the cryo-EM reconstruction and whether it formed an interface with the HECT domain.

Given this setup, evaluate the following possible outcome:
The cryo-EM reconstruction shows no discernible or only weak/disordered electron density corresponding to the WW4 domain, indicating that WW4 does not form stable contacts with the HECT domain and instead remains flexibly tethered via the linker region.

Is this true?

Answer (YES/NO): NO